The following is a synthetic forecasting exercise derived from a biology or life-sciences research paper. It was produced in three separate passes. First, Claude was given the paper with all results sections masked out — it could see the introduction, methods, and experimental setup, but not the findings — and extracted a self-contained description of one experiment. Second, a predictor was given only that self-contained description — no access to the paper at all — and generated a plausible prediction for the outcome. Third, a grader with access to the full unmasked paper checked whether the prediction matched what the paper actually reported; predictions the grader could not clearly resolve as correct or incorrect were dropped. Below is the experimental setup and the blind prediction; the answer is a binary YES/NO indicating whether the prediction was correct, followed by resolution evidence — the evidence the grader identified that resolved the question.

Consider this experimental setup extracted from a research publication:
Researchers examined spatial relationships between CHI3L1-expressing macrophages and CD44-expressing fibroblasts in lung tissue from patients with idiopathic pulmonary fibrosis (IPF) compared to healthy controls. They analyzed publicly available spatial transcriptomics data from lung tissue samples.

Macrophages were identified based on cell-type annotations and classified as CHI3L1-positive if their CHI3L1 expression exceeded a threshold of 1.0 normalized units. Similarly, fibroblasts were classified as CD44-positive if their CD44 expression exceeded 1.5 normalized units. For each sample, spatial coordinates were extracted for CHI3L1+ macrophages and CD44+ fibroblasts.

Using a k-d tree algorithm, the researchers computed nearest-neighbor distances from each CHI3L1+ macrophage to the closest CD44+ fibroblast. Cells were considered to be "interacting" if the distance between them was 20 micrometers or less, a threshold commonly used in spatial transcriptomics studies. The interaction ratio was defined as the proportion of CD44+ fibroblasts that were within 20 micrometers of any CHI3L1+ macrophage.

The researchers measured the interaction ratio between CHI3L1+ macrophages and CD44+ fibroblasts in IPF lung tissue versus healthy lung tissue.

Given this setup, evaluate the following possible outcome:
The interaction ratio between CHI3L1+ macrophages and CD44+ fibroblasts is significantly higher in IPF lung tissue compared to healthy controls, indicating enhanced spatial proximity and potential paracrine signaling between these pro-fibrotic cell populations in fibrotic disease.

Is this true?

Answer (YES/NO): YES